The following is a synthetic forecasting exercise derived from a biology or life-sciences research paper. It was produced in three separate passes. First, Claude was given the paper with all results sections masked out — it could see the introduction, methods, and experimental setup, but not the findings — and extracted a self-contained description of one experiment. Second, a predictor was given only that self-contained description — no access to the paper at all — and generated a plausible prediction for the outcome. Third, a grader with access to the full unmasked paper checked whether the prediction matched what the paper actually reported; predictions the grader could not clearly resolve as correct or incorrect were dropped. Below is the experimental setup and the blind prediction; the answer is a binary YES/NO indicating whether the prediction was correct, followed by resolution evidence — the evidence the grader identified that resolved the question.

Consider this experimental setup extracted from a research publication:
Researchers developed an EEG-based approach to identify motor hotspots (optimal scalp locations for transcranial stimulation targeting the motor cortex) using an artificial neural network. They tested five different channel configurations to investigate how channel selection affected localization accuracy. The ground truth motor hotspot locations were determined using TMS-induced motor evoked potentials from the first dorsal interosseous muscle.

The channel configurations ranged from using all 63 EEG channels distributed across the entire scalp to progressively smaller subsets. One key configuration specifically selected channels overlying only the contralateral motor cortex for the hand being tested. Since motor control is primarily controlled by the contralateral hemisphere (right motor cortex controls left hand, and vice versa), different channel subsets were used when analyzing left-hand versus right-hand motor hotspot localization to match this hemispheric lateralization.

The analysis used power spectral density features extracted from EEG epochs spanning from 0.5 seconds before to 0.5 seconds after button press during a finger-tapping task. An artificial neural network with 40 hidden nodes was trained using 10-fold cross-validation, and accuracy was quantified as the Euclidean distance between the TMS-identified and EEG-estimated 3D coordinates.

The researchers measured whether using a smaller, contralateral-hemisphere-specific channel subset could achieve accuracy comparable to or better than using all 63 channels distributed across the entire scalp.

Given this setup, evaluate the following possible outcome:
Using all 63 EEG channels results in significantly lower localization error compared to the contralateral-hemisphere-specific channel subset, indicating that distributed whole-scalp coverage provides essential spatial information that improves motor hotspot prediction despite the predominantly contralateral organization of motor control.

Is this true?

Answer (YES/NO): YES